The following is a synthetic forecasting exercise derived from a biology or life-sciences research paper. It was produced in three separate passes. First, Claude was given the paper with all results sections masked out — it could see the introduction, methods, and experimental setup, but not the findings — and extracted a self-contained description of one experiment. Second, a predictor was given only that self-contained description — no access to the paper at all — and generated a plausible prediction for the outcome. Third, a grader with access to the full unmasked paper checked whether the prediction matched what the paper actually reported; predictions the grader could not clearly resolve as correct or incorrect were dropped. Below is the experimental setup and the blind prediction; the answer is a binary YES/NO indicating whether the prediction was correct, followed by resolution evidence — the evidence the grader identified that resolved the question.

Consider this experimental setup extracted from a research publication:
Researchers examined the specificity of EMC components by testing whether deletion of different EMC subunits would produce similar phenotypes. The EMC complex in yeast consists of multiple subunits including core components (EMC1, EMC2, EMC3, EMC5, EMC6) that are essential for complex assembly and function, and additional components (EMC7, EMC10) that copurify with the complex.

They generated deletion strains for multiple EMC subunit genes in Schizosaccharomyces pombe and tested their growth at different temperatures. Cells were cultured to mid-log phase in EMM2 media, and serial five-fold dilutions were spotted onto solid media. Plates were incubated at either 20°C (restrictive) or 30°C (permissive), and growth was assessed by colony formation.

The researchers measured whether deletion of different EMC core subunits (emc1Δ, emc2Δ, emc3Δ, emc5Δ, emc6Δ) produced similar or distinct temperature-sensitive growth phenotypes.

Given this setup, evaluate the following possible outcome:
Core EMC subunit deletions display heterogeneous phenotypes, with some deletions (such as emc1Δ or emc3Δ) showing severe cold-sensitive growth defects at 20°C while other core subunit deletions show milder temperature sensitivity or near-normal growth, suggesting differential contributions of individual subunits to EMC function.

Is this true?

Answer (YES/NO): NO